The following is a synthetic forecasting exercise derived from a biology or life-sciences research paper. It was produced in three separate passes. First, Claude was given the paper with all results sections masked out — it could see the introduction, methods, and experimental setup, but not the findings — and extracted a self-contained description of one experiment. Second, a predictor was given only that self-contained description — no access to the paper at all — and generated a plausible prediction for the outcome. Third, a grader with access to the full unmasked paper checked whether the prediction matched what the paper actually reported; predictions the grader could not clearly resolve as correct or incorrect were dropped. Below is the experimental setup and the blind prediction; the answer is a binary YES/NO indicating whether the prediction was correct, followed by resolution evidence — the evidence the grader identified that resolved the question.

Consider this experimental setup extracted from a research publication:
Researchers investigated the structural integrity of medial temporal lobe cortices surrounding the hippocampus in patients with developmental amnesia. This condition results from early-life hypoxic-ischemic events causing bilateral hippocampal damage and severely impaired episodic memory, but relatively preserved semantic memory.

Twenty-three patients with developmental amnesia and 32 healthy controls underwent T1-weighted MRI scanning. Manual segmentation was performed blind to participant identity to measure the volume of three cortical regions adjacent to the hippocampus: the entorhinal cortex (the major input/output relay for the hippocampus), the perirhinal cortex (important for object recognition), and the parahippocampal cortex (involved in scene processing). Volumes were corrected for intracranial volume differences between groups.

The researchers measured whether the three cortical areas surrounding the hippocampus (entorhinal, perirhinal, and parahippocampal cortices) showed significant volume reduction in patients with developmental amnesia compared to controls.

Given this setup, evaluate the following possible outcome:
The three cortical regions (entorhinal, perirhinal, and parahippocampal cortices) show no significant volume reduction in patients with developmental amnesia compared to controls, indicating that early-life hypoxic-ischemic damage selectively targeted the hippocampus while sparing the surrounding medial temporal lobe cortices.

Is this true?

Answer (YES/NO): YES